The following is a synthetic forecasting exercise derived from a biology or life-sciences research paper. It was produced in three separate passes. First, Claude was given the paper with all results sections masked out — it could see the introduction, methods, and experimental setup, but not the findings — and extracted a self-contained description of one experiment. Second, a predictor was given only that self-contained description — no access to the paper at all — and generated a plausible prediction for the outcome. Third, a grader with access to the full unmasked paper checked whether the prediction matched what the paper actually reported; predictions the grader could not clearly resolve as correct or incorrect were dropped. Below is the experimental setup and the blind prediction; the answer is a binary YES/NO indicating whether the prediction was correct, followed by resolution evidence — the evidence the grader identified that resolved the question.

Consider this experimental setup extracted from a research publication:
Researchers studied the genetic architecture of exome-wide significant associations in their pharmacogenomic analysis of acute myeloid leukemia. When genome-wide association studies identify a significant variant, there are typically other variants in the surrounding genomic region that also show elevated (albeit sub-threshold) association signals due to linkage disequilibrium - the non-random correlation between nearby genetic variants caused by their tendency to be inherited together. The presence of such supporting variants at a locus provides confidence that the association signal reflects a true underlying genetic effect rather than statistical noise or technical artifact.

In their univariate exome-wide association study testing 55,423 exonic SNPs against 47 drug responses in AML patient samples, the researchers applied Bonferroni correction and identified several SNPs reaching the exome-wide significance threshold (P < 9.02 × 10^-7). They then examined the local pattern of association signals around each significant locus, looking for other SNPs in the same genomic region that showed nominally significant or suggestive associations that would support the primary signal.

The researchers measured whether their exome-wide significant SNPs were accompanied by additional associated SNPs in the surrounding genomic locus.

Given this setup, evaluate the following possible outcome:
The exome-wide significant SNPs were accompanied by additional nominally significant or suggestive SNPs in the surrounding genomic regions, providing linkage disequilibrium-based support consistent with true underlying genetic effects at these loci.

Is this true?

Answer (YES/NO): NO